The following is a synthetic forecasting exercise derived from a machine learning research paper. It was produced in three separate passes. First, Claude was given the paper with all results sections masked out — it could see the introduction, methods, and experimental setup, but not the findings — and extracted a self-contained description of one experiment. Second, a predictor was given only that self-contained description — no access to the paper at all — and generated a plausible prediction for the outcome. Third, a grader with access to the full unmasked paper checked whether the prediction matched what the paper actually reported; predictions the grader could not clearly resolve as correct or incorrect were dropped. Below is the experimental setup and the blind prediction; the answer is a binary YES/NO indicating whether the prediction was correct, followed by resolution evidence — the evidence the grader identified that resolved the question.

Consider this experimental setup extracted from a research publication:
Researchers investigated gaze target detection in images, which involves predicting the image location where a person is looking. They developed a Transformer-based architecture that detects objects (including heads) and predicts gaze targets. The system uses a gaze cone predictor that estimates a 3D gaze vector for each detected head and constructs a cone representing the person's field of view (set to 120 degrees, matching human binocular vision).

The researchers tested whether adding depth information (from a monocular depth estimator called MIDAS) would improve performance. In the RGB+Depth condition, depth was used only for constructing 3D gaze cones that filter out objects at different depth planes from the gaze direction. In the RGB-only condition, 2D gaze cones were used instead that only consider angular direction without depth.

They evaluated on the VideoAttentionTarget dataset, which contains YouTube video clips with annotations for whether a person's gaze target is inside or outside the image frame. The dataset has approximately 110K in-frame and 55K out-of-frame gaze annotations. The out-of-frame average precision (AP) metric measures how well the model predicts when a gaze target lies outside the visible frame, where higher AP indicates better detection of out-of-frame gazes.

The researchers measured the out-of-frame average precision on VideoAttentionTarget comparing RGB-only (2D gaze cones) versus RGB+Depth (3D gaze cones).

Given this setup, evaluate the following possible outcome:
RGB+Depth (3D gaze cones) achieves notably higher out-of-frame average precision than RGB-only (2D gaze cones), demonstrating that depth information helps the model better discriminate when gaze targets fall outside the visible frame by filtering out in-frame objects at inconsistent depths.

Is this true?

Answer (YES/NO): NO